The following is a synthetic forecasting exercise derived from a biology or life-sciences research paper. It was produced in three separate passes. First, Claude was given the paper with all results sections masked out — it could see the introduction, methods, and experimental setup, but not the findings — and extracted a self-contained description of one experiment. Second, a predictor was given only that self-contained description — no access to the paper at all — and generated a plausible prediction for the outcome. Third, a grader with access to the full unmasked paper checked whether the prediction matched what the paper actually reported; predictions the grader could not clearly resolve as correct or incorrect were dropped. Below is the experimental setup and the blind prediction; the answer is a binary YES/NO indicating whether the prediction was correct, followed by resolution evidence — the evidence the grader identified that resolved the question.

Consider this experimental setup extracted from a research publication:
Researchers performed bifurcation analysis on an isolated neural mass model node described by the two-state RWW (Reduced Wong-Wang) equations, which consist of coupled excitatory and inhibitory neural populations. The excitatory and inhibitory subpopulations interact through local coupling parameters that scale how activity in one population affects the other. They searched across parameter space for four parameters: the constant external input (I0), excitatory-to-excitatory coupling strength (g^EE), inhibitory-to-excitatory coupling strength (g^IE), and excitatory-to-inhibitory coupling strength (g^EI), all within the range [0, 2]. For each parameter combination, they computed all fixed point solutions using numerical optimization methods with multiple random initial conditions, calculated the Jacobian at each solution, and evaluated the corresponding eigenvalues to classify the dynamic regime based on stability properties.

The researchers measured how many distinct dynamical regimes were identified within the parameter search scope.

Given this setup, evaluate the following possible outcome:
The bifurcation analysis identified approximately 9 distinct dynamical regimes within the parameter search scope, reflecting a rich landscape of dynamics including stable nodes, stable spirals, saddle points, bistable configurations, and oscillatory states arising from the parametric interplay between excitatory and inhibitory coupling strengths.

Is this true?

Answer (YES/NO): NO